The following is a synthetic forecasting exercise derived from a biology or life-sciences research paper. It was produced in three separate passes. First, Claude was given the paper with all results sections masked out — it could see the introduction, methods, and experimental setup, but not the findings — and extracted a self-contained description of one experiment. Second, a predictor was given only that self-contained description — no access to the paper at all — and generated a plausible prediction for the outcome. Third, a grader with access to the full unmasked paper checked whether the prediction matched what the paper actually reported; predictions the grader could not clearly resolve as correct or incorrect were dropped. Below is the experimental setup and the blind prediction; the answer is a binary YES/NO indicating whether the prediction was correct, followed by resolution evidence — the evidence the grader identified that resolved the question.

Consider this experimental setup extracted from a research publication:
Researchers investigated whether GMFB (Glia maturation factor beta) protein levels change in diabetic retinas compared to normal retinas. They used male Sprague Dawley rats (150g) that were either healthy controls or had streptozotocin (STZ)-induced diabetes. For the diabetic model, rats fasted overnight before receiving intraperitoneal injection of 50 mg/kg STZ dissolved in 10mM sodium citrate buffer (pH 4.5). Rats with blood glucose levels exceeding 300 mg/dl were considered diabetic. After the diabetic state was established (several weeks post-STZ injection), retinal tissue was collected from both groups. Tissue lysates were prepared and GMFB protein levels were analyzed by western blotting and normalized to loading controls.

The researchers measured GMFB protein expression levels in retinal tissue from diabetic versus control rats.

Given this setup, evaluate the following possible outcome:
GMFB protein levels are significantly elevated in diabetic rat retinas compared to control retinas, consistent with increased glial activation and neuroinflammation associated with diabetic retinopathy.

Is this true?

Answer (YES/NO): NO